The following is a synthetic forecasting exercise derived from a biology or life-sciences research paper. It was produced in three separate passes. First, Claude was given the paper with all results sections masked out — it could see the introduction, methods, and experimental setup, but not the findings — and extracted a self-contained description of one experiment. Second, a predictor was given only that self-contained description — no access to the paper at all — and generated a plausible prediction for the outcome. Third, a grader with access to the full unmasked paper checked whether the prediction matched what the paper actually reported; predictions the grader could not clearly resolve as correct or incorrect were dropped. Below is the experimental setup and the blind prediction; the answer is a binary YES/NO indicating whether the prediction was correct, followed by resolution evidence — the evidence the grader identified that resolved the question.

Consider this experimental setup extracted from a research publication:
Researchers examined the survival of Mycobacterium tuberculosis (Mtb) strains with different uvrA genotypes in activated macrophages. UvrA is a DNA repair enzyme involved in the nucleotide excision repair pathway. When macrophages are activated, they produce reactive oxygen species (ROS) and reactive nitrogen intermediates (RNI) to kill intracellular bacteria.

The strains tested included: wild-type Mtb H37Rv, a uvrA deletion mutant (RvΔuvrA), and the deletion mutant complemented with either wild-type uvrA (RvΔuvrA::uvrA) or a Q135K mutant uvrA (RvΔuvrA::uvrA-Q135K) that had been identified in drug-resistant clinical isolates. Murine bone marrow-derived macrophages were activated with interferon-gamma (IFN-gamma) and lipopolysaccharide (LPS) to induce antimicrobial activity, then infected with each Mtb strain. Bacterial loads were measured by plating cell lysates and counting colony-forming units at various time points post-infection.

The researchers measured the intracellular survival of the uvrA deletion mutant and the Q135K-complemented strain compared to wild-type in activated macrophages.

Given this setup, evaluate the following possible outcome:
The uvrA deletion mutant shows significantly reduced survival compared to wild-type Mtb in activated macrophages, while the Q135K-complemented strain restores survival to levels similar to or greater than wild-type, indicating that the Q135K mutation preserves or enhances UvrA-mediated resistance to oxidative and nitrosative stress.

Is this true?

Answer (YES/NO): NO